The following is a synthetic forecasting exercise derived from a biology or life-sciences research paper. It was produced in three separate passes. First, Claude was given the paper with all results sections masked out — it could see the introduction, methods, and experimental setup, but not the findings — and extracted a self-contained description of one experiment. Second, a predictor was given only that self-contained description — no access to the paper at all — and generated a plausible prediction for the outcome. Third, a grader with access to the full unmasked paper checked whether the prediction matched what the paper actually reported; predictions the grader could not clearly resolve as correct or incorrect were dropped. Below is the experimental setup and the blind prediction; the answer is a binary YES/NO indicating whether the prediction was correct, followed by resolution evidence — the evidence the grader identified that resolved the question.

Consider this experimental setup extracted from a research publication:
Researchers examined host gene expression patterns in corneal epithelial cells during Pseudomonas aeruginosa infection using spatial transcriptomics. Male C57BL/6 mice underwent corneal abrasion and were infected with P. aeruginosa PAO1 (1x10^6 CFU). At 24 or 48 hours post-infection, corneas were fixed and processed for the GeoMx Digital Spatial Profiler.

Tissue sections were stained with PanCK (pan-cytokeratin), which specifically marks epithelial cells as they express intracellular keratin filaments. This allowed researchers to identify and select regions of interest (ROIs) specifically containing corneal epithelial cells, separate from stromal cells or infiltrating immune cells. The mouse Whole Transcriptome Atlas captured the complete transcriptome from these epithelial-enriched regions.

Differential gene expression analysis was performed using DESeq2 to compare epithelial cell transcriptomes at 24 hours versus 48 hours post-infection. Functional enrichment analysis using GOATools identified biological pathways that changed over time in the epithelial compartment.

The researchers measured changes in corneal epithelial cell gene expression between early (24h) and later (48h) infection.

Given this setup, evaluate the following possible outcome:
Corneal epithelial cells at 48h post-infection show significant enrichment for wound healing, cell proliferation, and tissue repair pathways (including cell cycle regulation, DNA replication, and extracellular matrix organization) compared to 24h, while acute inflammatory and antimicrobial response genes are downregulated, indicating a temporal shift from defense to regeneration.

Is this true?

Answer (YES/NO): NO